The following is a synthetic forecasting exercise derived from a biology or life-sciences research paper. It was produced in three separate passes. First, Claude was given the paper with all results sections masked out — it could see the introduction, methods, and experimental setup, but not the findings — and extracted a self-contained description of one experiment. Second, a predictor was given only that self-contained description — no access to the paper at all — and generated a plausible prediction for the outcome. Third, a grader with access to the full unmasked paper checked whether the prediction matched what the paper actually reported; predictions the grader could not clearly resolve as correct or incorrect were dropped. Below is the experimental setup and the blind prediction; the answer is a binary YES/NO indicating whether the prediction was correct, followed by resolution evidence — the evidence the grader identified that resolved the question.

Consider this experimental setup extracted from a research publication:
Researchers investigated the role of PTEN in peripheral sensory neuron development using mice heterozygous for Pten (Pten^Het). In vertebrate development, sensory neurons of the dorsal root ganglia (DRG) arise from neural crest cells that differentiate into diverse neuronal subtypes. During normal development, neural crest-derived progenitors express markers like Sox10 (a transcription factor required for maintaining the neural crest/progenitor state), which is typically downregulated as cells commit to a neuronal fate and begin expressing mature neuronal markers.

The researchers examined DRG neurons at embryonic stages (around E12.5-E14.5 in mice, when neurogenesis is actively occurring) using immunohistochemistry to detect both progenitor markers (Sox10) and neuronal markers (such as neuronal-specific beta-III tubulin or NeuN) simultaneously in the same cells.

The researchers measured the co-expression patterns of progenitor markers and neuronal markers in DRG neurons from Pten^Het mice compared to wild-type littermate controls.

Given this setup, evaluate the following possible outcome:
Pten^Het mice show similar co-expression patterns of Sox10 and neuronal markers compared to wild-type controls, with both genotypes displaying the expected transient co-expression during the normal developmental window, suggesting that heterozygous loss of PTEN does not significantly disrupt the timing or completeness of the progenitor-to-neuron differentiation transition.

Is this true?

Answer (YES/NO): NO